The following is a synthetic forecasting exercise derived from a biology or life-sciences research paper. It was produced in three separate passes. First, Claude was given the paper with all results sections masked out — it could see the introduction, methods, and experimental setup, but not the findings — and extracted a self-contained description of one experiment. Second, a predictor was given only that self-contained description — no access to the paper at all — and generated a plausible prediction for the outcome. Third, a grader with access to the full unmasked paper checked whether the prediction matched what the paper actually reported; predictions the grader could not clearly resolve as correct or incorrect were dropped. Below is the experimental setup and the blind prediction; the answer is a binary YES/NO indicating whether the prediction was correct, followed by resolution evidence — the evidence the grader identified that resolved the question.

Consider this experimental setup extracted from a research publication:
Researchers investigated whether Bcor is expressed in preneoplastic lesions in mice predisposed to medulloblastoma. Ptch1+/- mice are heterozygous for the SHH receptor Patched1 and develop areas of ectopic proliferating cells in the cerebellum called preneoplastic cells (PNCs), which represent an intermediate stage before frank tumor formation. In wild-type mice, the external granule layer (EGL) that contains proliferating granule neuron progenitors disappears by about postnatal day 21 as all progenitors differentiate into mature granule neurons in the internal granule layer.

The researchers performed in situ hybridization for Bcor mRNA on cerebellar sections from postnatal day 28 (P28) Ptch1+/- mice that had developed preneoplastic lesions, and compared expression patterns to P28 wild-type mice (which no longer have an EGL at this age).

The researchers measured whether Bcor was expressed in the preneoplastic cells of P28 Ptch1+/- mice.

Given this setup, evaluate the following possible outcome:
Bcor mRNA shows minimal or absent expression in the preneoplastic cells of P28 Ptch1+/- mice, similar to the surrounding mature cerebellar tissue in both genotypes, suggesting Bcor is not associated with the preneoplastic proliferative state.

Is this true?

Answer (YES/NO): NO